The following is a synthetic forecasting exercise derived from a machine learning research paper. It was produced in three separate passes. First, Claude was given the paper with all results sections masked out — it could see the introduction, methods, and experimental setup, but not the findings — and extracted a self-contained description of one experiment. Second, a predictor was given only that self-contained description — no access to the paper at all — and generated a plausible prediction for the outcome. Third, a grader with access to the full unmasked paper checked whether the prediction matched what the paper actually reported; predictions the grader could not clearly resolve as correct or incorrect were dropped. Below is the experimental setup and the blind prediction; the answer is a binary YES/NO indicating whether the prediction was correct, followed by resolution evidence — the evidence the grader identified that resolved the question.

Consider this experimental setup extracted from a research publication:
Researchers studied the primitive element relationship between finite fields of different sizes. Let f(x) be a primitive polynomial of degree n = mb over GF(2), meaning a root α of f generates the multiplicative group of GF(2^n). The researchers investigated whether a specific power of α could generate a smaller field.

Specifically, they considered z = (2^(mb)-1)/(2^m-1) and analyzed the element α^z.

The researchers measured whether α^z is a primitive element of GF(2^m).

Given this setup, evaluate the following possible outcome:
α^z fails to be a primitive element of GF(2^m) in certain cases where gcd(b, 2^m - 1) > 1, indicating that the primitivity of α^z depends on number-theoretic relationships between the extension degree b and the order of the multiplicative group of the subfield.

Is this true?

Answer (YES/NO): NO